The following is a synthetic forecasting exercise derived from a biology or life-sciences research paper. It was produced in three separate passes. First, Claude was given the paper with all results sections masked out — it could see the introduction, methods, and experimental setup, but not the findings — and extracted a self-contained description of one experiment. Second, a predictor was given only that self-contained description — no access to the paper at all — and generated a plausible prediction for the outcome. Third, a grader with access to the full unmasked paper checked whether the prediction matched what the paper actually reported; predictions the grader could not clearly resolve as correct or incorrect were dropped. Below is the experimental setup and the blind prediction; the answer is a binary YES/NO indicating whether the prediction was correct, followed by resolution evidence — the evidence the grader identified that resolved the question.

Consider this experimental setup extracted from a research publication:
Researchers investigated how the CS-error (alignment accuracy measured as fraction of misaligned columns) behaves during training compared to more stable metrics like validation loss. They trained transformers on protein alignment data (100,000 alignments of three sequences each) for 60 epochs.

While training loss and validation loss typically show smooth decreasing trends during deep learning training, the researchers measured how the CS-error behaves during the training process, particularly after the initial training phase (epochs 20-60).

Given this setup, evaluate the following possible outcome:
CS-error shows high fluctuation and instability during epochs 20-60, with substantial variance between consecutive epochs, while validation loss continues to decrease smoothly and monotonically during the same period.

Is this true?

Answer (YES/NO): YES